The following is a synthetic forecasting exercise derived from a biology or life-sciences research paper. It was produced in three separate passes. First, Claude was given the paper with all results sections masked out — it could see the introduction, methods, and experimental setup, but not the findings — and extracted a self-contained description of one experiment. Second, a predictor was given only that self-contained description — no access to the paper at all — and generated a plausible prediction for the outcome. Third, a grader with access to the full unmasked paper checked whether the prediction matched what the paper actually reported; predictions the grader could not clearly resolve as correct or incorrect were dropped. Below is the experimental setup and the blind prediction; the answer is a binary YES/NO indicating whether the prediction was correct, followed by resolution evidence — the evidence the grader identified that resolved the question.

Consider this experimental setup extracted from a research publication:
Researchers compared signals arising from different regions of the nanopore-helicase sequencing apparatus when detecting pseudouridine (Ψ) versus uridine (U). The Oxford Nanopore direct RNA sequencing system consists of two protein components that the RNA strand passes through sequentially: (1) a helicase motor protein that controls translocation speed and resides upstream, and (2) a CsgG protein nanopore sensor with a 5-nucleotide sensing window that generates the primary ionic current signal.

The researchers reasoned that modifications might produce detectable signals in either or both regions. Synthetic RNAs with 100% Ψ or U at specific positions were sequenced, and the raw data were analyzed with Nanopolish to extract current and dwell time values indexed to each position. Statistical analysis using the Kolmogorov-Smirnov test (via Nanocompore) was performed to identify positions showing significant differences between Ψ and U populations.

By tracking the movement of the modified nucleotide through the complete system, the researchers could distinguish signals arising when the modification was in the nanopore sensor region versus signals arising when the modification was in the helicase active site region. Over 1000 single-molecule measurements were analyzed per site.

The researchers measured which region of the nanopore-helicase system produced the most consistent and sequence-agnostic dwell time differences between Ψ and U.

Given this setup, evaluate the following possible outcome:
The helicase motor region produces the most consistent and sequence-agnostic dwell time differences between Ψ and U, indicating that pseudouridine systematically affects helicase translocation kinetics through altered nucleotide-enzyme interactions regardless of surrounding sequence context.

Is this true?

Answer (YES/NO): YES